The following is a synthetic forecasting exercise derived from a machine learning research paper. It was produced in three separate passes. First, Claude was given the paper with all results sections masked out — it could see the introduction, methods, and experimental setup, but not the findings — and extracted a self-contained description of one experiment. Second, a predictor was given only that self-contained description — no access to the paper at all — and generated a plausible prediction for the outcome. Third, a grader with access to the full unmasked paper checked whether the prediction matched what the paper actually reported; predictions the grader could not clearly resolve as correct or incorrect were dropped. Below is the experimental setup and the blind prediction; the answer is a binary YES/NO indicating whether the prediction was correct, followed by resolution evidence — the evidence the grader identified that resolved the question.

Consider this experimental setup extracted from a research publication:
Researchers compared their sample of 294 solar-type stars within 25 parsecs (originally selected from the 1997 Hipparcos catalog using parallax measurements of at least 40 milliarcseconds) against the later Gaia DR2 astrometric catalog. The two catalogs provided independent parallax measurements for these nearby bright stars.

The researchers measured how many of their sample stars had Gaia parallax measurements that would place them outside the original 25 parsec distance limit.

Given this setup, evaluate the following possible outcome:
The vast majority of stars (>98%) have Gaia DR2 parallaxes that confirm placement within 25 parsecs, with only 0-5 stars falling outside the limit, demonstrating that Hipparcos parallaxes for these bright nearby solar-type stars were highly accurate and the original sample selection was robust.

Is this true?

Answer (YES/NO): NO